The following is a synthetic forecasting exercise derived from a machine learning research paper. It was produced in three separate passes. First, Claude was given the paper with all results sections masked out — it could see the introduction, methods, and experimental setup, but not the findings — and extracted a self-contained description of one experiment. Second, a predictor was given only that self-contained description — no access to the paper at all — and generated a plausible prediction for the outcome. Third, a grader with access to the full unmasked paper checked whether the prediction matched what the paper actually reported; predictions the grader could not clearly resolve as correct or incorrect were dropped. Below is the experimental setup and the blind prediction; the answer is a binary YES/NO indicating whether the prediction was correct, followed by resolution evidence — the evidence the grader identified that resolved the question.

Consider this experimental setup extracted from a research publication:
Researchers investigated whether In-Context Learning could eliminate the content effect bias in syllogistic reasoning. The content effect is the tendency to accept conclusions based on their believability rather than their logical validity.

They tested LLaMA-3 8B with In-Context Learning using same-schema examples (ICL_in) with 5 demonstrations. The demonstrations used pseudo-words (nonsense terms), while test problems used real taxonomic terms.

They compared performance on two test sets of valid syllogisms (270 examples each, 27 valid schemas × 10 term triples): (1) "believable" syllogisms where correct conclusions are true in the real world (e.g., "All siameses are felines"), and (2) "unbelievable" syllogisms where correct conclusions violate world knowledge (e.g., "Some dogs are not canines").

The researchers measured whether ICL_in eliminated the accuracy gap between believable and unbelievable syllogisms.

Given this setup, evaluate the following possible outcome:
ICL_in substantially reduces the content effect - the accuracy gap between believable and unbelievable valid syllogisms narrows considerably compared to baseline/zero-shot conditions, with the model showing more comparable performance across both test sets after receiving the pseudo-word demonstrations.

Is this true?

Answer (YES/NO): YES